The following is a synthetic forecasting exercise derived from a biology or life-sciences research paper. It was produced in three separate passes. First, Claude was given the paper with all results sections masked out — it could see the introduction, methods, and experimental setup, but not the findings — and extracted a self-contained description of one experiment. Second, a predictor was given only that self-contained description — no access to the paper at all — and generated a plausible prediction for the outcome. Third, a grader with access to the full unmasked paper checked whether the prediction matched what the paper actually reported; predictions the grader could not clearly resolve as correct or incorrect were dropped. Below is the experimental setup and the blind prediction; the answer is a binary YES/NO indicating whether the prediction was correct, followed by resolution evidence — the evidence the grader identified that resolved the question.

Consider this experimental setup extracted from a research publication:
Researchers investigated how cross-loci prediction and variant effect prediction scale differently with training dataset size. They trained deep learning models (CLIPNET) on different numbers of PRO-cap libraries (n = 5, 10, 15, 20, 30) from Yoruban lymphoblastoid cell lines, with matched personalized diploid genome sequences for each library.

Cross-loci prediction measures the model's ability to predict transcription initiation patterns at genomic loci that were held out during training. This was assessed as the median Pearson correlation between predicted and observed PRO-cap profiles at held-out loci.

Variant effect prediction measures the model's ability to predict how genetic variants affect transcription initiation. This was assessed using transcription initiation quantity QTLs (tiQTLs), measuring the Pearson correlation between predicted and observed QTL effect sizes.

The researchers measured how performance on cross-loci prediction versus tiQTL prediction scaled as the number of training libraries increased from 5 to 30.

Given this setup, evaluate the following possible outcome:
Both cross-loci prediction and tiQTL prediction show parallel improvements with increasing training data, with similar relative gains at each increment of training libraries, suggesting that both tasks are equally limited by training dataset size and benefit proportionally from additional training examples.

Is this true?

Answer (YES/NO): NO